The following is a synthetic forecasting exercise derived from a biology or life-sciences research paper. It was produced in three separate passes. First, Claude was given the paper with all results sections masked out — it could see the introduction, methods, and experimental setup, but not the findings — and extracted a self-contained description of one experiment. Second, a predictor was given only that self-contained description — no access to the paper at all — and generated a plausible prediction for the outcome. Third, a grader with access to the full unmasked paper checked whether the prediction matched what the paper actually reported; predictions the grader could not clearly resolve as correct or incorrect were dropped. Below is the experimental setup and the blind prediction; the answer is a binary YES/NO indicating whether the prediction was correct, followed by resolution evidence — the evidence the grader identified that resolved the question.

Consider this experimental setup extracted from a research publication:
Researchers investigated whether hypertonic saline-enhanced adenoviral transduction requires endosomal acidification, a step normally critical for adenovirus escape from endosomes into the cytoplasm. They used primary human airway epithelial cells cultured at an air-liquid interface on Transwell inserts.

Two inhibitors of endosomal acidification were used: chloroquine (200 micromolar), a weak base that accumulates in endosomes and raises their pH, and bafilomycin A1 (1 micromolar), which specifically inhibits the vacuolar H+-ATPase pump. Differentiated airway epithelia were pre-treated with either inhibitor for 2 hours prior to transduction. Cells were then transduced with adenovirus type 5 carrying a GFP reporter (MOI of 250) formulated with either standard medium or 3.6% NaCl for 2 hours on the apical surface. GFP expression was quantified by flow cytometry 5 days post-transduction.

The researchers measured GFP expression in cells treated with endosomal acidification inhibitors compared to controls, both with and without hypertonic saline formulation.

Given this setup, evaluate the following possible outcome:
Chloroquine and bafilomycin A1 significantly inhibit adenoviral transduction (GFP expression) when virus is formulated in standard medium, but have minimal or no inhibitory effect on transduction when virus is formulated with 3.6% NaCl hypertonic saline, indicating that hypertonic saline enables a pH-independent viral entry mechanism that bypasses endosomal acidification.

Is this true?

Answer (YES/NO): NO